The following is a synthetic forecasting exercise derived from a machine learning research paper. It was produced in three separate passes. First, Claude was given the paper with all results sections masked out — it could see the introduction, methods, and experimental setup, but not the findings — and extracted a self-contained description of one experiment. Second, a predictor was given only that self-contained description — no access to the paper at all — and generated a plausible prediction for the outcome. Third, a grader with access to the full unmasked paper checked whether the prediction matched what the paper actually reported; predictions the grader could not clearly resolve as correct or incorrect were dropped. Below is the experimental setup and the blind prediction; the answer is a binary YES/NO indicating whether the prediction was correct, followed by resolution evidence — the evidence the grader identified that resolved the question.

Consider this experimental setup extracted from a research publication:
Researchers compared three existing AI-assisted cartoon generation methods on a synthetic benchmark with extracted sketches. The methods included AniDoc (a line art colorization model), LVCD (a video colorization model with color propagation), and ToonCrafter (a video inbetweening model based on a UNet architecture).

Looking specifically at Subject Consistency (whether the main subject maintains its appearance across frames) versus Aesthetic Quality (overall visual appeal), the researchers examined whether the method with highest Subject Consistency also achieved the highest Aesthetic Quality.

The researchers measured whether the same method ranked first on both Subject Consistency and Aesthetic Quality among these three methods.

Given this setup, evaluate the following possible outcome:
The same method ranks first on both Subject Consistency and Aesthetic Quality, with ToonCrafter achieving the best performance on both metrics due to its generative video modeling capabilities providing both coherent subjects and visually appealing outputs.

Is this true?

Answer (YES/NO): NO